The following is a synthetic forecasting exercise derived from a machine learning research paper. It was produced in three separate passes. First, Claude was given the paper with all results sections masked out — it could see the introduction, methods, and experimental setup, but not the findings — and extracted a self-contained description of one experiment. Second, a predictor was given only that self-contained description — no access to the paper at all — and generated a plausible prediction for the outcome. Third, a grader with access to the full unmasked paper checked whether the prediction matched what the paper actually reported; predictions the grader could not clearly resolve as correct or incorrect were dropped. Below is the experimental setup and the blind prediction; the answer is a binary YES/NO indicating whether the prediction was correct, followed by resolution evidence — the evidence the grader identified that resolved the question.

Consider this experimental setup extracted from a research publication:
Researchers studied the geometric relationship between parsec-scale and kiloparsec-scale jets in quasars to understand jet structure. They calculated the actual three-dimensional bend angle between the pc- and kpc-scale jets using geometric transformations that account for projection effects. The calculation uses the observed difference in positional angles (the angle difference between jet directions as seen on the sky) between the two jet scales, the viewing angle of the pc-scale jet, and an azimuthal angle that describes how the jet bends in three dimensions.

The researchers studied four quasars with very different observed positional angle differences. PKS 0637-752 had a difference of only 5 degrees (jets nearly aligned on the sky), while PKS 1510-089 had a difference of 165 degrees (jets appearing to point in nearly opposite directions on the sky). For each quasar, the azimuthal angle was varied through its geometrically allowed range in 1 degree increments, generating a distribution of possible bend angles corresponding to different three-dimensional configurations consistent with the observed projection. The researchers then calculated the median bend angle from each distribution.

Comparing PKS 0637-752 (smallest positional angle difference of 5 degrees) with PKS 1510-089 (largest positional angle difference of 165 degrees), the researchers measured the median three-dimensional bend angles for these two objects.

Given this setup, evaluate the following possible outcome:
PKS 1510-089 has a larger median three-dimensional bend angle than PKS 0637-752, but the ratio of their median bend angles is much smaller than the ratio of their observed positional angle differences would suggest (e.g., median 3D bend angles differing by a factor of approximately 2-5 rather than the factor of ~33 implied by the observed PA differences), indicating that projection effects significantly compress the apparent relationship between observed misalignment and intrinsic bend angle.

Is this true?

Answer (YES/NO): NO